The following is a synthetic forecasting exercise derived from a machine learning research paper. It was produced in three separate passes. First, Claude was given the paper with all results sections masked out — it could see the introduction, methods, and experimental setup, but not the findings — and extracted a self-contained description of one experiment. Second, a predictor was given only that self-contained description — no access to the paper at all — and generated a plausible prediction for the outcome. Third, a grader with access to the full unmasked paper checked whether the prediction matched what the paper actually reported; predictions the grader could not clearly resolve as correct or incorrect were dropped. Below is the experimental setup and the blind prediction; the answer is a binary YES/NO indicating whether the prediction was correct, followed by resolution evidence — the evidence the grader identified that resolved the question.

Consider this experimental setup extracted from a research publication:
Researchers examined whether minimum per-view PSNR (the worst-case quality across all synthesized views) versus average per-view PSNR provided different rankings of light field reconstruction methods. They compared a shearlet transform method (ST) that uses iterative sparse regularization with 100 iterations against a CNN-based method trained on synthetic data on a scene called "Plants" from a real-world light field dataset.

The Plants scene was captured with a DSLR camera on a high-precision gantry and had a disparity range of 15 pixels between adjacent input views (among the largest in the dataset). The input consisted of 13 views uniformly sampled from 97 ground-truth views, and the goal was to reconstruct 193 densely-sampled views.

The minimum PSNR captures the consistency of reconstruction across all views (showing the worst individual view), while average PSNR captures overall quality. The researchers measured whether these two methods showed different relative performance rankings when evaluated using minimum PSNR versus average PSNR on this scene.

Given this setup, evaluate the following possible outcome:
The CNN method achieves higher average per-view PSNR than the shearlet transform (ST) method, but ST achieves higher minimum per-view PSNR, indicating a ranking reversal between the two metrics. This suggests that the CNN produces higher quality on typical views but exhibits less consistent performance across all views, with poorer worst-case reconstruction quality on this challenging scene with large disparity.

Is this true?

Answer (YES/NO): NO